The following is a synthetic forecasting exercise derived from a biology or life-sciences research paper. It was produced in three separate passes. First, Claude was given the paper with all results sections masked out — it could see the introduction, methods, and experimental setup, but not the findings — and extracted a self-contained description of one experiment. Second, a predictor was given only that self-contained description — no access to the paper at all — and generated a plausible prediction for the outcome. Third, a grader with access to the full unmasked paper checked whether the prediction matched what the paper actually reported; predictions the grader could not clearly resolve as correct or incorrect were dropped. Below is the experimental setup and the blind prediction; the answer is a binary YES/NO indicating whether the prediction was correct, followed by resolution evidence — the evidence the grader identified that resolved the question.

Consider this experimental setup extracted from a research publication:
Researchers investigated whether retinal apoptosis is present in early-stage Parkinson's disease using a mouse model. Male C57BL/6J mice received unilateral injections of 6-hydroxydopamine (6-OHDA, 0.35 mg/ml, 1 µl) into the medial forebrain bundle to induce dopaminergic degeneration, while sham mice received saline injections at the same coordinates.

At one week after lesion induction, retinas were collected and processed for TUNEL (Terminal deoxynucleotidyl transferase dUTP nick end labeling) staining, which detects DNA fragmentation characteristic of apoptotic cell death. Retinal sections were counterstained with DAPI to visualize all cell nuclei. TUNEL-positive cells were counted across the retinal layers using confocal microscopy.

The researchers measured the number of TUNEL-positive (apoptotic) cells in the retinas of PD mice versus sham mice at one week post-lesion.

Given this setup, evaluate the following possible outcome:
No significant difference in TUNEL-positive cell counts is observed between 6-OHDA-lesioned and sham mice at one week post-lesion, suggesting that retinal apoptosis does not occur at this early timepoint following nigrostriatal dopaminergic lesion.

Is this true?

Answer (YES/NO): YES